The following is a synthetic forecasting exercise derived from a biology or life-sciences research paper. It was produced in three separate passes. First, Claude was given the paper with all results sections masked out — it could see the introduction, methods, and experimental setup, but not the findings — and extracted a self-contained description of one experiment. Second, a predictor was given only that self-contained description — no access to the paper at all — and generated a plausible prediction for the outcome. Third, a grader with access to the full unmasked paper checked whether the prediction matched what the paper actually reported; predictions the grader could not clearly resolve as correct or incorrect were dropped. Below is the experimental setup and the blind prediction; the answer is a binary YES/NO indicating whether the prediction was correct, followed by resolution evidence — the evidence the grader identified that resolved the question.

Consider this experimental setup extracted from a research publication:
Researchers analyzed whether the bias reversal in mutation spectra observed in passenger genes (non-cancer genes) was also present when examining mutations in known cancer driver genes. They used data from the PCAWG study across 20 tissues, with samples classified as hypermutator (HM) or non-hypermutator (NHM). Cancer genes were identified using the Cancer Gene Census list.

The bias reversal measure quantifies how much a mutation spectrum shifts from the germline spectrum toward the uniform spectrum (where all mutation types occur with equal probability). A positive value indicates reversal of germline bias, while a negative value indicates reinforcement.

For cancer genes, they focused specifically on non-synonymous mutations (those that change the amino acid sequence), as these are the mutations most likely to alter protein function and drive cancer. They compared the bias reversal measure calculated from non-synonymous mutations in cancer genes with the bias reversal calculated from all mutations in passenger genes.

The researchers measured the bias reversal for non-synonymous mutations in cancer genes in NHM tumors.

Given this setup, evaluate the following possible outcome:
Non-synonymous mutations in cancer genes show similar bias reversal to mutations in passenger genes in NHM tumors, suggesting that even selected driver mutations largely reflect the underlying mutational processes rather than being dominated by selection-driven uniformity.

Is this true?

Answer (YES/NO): NO